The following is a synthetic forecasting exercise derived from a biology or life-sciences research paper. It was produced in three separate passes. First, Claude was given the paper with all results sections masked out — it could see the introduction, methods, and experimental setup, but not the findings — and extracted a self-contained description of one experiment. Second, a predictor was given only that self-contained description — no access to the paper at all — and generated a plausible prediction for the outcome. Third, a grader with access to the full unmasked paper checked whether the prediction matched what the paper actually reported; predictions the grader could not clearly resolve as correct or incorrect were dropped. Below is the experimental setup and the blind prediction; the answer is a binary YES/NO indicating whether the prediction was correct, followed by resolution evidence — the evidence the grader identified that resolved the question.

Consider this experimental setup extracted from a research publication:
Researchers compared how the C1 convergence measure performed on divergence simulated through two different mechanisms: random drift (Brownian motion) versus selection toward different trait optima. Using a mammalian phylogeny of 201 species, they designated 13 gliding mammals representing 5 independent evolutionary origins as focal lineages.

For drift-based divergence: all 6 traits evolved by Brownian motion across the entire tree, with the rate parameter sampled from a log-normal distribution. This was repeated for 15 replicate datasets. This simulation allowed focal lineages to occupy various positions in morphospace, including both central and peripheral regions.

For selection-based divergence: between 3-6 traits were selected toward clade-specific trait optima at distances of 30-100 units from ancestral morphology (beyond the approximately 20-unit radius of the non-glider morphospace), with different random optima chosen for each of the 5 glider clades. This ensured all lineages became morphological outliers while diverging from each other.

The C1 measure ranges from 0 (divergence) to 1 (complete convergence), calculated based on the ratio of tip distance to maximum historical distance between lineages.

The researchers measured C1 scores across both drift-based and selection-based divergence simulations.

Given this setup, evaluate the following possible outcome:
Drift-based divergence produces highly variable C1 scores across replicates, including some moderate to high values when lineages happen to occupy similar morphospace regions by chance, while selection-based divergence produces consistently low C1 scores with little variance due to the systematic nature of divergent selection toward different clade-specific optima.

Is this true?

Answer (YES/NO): NO